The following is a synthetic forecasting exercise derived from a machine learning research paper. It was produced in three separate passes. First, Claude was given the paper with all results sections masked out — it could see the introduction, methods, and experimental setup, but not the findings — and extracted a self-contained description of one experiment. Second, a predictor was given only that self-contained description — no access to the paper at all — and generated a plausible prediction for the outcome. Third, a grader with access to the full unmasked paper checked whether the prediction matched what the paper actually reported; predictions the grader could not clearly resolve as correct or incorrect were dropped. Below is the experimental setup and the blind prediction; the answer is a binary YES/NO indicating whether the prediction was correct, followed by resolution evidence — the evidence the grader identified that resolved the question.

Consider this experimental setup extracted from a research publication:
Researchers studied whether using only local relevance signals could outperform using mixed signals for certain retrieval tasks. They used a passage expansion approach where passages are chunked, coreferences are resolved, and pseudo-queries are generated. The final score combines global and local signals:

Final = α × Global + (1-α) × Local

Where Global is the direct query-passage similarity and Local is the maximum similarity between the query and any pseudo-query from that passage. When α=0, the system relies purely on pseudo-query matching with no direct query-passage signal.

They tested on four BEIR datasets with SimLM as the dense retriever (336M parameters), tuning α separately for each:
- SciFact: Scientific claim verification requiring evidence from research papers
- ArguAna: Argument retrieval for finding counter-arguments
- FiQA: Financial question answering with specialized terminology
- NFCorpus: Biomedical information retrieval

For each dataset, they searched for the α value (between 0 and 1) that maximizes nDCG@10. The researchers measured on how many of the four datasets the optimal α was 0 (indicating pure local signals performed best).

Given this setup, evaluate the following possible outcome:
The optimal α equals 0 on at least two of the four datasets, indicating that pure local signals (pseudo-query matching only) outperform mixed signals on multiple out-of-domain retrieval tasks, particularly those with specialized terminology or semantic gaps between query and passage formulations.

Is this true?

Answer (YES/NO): YES